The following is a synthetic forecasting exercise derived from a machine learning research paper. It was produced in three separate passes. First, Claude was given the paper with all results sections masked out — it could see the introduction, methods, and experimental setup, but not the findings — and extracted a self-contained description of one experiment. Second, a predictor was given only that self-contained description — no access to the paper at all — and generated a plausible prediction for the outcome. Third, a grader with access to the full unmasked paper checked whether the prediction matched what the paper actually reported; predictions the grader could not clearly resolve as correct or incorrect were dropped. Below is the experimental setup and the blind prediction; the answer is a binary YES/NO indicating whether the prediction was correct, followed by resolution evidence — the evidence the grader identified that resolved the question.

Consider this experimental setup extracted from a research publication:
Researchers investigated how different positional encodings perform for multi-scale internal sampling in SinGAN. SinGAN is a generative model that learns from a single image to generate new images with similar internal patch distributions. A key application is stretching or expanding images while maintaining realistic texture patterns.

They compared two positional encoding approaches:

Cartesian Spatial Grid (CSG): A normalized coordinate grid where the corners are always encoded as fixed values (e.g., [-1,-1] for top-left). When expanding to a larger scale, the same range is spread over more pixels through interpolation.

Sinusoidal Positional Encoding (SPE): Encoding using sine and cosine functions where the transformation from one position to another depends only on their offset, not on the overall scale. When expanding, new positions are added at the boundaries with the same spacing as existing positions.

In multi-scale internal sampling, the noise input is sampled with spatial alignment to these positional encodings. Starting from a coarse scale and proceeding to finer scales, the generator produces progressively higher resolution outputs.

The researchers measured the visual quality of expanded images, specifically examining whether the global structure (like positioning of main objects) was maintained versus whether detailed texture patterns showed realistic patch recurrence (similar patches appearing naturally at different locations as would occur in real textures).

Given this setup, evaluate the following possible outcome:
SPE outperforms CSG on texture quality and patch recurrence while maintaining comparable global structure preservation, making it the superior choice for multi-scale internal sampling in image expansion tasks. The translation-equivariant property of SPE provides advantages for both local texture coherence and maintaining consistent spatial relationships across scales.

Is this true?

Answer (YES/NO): NO